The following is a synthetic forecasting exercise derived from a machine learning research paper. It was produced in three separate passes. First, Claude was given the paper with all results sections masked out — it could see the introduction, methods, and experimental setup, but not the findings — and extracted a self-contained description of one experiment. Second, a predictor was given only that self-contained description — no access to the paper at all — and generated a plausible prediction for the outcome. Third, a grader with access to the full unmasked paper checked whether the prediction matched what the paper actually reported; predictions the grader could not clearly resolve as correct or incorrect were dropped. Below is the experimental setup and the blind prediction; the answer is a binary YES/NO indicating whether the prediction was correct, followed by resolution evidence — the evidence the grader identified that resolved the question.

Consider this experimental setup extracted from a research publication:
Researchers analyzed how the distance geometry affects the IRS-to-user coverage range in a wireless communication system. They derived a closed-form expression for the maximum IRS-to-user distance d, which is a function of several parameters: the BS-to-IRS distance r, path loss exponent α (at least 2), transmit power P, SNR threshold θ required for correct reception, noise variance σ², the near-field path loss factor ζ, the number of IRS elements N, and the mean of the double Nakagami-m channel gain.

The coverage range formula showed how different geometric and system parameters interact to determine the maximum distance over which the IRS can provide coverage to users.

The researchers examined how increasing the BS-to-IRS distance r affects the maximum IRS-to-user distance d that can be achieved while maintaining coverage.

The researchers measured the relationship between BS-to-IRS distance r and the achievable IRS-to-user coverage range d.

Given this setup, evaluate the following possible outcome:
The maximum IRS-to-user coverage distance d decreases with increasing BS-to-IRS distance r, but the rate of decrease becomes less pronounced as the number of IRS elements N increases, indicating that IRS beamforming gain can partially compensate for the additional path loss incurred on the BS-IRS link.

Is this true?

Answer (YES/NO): NO